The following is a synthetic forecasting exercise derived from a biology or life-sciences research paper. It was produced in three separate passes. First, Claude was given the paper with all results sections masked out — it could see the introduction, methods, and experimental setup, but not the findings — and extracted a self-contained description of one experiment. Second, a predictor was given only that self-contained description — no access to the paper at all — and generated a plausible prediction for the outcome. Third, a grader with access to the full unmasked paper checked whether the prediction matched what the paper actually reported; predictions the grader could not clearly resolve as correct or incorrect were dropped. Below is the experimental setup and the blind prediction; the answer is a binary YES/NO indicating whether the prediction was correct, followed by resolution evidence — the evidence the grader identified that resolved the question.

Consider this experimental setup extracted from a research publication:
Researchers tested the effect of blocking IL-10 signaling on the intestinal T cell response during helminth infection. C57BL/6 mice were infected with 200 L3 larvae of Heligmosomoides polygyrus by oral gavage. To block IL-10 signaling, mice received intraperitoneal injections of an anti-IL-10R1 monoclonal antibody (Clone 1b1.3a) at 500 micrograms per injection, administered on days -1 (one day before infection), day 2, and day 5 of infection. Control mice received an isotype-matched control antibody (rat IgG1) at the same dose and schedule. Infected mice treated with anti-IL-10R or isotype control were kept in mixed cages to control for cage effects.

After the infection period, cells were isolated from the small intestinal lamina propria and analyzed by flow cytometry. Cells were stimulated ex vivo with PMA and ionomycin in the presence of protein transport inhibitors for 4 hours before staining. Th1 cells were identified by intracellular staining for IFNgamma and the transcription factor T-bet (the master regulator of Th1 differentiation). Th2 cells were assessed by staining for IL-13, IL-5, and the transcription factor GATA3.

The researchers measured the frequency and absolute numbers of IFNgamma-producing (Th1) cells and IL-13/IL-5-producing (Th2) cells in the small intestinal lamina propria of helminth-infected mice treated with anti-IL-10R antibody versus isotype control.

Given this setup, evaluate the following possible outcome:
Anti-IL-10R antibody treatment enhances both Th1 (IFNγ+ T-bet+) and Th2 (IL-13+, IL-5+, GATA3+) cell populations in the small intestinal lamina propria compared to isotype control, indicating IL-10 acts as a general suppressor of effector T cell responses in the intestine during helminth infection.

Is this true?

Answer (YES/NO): NO